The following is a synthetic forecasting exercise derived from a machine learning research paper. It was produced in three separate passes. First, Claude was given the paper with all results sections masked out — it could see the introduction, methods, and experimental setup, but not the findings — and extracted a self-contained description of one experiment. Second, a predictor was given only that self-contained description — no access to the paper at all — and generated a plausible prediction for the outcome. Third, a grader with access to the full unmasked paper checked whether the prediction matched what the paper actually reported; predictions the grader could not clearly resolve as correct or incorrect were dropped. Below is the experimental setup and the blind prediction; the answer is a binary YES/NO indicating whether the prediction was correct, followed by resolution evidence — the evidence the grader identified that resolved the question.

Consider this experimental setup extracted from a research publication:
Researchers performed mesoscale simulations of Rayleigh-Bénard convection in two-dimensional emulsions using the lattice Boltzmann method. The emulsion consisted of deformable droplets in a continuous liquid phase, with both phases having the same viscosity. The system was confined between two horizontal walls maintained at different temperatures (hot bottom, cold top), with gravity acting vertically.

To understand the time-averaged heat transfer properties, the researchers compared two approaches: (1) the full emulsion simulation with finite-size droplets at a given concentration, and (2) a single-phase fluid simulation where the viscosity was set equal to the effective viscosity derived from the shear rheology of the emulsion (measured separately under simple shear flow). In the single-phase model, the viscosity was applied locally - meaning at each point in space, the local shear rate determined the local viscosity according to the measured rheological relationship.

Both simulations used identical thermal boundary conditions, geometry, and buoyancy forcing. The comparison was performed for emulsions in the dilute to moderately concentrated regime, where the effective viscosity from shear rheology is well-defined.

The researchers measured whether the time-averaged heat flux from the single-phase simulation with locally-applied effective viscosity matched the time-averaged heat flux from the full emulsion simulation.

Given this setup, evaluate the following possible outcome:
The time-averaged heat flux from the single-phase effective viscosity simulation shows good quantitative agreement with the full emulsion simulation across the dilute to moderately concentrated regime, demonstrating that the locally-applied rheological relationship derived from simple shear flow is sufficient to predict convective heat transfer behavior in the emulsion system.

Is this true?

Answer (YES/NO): NO